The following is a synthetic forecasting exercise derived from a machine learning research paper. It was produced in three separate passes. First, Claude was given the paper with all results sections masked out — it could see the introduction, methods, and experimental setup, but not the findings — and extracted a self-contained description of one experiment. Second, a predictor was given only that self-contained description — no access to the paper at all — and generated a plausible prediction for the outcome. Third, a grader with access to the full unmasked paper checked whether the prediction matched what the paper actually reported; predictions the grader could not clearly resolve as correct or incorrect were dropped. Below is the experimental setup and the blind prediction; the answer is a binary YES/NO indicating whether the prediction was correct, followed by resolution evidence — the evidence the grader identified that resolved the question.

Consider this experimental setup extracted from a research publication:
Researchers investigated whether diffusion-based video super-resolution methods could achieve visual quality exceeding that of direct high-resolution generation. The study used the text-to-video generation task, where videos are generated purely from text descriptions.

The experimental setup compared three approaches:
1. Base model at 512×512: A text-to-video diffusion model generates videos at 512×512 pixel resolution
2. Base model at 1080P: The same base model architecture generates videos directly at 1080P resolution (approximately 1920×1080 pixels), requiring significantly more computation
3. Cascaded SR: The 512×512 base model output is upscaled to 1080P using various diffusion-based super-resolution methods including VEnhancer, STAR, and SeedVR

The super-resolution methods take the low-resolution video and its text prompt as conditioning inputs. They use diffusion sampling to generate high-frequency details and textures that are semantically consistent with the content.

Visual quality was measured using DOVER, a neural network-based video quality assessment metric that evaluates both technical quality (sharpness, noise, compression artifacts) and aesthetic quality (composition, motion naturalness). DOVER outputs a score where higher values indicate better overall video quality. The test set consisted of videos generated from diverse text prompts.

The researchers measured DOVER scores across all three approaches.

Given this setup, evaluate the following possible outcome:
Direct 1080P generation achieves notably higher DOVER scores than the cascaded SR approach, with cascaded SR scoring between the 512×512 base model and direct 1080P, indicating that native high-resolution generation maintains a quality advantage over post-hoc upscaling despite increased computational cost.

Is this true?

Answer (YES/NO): NO